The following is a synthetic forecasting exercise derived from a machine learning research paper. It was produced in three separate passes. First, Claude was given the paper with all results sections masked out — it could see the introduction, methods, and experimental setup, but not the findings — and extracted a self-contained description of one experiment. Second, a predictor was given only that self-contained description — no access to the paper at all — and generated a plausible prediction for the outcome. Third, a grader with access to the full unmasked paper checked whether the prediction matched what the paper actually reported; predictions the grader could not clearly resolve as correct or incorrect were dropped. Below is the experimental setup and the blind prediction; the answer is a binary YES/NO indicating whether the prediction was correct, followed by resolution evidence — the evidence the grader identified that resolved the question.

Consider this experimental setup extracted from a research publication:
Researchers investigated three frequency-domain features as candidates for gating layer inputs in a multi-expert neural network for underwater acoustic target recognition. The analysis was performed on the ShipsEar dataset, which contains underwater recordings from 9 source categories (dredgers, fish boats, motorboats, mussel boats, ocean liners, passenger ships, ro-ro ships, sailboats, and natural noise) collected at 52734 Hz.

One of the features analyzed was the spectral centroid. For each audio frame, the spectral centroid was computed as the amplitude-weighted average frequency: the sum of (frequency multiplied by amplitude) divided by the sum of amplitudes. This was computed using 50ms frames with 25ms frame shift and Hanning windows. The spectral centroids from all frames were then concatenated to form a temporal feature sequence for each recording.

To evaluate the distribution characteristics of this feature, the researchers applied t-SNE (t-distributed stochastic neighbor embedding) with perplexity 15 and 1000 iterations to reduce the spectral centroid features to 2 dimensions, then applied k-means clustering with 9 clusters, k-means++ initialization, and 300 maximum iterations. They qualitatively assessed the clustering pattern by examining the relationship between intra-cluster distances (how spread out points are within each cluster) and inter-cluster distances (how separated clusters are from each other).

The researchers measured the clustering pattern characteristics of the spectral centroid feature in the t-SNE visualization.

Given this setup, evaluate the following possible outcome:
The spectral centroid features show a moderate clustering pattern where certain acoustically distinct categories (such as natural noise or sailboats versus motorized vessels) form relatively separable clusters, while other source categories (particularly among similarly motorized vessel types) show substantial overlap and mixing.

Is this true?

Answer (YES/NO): NO